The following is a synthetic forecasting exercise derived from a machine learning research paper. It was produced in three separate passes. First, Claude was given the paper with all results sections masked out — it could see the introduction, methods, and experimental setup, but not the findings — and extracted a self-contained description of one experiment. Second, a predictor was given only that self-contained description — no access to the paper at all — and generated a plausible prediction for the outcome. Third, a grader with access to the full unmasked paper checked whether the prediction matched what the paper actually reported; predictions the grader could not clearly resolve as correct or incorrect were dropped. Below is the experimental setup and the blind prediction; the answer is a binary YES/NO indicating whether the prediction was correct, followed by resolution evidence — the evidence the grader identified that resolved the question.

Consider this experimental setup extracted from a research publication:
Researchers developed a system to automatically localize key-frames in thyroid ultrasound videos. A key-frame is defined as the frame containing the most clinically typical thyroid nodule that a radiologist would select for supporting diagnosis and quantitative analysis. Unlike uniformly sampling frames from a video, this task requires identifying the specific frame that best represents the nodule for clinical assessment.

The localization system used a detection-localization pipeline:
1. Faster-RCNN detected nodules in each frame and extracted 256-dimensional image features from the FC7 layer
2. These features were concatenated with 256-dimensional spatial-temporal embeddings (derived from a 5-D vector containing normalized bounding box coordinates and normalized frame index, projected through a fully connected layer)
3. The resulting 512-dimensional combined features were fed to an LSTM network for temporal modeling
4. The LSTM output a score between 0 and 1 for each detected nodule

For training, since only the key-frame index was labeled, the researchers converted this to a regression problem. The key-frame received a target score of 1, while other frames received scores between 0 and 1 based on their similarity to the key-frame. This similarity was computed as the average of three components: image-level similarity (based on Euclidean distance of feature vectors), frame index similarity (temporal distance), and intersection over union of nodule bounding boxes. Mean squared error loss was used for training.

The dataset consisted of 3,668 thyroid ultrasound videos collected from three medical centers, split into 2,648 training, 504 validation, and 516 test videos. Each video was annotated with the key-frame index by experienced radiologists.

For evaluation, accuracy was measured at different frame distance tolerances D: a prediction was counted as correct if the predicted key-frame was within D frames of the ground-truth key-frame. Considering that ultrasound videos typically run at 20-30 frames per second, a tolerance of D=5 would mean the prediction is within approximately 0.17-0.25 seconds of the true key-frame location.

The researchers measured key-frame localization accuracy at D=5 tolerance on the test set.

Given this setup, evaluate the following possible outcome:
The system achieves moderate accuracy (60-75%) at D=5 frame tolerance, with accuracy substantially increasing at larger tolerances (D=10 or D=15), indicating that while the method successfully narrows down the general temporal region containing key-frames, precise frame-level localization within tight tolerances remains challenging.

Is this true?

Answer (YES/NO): YES